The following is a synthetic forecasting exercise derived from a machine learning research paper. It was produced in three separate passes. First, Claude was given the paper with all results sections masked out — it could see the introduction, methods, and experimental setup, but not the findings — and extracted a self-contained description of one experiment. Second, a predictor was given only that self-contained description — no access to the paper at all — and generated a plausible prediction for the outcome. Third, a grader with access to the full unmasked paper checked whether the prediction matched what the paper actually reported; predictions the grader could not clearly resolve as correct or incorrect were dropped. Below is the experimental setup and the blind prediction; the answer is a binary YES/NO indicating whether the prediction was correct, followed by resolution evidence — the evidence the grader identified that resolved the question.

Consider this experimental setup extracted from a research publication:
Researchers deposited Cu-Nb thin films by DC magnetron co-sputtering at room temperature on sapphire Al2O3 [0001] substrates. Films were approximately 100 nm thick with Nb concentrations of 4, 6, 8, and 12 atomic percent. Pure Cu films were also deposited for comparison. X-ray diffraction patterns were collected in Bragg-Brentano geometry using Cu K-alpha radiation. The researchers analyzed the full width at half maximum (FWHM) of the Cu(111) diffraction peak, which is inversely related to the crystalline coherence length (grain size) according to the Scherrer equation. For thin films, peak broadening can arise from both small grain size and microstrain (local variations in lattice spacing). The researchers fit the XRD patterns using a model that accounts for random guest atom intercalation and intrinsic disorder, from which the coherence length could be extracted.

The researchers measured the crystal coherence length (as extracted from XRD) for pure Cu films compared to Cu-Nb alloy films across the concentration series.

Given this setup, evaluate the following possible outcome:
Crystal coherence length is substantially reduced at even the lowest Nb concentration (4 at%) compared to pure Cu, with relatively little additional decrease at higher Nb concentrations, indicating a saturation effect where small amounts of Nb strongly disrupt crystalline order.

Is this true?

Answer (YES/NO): NO